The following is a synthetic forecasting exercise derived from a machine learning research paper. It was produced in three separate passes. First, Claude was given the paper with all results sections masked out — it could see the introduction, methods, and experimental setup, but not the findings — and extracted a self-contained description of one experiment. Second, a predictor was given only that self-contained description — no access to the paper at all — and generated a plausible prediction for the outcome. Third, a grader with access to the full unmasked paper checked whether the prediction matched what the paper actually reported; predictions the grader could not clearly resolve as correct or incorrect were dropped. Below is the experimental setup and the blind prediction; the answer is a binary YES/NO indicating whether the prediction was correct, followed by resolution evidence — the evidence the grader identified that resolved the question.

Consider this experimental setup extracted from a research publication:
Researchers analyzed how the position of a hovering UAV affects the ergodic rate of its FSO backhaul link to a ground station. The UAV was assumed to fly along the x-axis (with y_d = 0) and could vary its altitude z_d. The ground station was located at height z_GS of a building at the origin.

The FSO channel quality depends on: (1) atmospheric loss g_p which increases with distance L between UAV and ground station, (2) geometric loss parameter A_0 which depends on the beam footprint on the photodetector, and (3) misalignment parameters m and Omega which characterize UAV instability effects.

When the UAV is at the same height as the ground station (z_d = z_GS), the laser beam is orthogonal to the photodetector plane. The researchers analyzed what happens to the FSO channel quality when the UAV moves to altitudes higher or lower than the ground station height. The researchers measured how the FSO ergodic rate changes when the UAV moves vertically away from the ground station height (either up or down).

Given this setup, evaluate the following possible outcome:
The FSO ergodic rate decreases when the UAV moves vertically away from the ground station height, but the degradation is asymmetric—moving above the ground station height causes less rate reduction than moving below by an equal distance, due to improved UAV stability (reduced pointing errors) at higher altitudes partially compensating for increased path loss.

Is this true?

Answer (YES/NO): NO